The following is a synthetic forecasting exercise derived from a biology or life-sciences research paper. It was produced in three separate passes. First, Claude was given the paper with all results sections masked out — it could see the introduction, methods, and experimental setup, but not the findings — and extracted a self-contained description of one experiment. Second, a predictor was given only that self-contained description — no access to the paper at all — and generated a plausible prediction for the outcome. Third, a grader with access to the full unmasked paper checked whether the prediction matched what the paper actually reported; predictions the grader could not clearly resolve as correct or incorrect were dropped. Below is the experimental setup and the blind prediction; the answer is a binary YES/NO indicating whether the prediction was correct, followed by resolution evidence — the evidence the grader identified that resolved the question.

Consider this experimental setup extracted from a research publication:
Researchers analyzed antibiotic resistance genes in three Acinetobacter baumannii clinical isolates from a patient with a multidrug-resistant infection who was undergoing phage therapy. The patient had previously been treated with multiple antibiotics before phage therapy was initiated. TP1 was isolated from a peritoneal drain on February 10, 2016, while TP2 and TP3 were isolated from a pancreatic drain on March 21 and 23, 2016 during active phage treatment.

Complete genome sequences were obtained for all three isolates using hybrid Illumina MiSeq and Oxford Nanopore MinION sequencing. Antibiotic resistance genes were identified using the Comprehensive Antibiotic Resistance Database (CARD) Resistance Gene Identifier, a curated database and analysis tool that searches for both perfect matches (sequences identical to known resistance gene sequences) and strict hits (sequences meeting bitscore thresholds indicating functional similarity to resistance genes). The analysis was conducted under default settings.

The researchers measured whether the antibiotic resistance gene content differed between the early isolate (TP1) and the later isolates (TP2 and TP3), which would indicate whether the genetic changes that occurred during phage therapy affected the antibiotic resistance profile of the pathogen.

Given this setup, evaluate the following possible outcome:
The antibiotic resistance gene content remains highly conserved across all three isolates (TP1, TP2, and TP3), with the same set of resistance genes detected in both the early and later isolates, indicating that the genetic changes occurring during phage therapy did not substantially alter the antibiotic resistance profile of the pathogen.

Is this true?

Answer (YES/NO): NO